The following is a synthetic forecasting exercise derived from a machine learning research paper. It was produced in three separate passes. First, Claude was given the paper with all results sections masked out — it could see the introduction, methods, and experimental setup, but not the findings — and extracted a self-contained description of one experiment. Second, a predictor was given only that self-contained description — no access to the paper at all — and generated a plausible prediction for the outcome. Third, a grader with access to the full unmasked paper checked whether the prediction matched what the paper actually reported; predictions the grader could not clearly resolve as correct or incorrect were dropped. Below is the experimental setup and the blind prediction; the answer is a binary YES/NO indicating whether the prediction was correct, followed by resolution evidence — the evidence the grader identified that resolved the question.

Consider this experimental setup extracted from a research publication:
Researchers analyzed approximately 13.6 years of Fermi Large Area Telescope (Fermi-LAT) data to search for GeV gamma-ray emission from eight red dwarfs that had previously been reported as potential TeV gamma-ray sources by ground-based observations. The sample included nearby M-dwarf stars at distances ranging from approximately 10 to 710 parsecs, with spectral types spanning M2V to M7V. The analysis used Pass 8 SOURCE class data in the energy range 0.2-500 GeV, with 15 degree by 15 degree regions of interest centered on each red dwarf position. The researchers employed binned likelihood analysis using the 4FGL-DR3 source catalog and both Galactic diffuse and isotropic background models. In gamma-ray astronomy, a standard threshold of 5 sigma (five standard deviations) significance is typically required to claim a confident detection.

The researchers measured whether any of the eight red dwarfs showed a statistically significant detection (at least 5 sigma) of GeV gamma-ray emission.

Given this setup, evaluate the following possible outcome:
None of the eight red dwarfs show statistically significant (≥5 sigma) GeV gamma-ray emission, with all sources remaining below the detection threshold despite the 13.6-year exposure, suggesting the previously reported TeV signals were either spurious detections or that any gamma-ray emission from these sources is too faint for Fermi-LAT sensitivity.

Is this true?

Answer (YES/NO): YES